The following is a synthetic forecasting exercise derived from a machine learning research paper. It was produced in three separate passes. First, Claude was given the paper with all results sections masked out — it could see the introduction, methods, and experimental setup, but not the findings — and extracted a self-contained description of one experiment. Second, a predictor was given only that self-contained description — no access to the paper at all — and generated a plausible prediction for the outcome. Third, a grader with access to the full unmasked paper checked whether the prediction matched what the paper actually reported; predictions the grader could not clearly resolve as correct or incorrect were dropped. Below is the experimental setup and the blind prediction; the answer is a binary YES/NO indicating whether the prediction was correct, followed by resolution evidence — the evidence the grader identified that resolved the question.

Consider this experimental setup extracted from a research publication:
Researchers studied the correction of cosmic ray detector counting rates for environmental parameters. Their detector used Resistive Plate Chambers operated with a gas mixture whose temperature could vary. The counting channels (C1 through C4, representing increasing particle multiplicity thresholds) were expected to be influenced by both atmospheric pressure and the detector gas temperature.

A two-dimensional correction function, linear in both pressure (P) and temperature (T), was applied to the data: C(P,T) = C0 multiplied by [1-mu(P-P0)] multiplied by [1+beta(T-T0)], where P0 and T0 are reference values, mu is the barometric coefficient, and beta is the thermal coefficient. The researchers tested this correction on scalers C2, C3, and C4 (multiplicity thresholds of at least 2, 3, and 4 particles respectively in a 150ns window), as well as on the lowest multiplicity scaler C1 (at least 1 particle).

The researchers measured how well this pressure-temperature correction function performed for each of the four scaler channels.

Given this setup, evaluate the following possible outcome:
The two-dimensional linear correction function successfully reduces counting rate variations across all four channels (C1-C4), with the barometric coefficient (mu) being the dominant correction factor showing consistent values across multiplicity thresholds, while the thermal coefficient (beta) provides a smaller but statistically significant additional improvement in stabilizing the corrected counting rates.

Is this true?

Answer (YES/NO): NO